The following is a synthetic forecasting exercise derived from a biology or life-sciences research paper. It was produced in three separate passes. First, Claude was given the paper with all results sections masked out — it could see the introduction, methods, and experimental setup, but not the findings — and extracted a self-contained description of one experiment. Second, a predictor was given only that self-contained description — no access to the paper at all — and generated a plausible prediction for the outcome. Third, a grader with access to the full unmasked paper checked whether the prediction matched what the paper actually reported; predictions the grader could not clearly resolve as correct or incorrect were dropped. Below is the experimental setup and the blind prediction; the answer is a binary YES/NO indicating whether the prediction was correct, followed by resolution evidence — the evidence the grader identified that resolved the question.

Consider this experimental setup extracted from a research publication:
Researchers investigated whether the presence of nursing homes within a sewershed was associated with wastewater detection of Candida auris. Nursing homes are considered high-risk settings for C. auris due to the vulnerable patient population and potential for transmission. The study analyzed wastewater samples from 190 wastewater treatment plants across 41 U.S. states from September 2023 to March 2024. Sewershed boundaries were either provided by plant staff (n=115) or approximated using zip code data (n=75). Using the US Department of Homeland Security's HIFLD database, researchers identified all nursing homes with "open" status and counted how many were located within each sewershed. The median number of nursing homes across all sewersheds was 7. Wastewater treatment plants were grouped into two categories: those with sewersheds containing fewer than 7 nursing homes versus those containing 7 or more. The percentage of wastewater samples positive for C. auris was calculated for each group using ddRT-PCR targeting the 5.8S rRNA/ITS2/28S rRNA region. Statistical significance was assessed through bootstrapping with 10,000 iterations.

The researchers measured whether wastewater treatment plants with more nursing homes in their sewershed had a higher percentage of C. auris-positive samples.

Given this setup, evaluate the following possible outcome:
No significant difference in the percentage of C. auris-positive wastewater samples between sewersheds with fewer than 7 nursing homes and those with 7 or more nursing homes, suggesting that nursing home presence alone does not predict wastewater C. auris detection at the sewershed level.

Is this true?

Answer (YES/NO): NO